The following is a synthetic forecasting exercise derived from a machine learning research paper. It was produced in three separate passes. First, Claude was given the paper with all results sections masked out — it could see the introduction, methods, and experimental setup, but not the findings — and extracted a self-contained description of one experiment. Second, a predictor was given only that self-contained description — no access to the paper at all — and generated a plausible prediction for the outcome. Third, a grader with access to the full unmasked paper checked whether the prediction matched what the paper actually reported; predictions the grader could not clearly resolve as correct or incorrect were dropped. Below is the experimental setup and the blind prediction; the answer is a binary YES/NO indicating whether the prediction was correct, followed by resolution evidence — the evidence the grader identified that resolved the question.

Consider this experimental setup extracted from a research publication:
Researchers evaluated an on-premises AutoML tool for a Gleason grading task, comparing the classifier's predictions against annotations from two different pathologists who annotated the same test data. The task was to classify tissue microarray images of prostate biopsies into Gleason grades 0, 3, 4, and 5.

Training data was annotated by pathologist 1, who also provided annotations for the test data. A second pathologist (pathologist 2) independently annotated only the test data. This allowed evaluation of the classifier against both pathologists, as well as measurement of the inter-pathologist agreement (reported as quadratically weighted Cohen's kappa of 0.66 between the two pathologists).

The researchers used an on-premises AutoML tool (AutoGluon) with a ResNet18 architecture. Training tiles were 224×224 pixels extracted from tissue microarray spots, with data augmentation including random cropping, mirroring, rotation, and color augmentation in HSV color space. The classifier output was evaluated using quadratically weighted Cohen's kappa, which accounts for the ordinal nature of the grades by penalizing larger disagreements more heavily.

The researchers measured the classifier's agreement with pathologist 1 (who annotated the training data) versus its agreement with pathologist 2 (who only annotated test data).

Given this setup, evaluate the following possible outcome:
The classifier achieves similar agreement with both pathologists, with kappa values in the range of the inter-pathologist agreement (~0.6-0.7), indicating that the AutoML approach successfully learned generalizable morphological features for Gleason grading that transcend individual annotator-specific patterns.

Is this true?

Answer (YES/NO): NO